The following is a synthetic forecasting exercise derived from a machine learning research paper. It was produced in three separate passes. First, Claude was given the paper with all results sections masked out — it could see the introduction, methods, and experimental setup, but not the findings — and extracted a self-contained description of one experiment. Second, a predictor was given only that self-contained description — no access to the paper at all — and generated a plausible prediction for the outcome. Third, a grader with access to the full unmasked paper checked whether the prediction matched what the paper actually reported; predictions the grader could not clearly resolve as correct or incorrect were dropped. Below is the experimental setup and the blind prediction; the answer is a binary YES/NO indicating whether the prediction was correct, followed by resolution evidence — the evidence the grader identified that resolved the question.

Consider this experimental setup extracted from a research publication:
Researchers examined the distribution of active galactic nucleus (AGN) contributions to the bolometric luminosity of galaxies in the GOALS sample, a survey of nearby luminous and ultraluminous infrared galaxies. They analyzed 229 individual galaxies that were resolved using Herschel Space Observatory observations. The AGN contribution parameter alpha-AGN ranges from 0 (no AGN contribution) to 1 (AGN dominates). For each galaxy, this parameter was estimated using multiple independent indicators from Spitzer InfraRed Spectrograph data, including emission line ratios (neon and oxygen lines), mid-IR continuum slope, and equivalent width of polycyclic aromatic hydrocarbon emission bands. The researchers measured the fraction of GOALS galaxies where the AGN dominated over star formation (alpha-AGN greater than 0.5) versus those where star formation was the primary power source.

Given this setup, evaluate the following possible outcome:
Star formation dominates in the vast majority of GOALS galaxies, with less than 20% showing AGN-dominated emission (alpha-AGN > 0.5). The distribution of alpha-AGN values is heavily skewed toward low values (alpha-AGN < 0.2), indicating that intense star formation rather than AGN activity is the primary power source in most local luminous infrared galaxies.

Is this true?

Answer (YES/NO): YES